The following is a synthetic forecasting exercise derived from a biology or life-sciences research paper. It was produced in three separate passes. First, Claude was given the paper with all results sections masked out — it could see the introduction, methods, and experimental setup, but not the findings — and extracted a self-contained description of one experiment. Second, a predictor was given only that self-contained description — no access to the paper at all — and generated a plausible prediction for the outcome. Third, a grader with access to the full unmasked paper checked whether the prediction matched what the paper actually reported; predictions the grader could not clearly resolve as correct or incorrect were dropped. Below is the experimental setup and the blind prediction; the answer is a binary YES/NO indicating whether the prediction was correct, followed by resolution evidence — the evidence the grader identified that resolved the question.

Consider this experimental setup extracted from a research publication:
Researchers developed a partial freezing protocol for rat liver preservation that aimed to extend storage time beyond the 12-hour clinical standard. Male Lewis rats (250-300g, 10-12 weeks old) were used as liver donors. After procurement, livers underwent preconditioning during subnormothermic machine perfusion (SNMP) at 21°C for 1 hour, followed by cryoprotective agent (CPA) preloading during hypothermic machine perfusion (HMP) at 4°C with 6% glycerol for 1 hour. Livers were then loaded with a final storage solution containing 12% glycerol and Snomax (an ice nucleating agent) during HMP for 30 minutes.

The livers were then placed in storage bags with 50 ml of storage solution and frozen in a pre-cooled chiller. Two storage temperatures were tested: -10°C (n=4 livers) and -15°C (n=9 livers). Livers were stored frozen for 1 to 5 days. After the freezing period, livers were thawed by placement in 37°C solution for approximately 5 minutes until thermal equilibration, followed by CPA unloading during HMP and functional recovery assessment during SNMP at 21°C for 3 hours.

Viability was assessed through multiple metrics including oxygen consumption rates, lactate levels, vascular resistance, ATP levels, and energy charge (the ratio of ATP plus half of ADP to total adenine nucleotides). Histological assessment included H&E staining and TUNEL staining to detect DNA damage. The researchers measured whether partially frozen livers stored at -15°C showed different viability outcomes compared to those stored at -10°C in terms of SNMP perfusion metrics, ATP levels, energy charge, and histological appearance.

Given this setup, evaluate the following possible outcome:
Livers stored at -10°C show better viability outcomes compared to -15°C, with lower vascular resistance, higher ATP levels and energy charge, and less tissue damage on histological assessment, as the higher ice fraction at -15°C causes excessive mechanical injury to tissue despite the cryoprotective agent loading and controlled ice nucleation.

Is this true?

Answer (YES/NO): NO